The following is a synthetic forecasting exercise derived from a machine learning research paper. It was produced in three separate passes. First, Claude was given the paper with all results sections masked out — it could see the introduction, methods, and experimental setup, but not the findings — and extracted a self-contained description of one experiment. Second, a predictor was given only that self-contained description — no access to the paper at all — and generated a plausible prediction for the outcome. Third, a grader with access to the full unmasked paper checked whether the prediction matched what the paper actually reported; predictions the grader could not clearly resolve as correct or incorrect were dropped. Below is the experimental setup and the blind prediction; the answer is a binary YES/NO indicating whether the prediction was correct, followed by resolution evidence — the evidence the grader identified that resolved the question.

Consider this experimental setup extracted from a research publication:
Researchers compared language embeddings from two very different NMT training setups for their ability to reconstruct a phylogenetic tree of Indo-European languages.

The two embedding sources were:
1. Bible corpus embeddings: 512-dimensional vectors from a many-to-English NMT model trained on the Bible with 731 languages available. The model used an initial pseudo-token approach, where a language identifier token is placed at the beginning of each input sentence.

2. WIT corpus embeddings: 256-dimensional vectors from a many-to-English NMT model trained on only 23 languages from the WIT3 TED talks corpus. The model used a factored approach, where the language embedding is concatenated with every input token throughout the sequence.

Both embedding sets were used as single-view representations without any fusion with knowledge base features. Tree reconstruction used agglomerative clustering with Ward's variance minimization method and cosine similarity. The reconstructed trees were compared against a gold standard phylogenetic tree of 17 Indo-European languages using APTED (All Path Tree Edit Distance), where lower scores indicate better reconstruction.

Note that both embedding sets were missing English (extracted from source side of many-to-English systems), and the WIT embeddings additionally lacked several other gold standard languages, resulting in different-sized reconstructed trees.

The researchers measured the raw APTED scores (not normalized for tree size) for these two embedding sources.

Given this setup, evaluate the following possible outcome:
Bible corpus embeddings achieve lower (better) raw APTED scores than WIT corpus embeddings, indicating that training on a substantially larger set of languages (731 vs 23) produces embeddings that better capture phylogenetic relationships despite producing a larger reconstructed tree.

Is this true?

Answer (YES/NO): NO